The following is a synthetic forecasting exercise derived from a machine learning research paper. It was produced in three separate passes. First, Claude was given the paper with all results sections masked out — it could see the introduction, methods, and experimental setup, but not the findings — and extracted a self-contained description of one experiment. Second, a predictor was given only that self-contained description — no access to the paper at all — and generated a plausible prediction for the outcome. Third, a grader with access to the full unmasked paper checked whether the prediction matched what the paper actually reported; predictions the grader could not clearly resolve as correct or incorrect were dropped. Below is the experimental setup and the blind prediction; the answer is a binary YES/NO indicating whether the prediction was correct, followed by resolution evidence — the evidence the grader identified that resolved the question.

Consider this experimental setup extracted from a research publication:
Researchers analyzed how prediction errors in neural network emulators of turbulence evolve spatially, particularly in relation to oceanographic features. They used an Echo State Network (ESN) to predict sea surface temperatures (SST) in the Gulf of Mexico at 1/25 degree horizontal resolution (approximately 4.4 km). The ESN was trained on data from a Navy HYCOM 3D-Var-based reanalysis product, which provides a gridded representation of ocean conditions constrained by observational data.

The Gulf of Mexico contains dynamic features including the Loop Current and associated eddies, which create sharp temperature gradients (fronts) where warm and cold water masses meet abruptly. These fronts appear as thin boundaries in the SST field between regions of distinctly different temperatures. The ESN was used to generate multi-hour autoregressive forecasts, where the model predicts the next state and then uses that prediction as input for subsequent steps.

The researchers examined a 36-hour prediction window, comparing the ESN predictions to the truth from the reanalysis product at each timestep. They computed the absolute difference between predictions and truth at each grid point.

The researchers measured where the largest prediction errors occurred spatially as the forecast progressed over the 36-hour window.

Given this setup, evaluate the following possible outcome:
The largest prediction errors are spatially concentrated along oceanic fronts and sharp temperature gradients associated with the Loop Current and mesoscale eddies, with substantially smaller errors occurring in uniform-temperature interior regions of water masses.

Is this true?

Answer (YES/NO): YES